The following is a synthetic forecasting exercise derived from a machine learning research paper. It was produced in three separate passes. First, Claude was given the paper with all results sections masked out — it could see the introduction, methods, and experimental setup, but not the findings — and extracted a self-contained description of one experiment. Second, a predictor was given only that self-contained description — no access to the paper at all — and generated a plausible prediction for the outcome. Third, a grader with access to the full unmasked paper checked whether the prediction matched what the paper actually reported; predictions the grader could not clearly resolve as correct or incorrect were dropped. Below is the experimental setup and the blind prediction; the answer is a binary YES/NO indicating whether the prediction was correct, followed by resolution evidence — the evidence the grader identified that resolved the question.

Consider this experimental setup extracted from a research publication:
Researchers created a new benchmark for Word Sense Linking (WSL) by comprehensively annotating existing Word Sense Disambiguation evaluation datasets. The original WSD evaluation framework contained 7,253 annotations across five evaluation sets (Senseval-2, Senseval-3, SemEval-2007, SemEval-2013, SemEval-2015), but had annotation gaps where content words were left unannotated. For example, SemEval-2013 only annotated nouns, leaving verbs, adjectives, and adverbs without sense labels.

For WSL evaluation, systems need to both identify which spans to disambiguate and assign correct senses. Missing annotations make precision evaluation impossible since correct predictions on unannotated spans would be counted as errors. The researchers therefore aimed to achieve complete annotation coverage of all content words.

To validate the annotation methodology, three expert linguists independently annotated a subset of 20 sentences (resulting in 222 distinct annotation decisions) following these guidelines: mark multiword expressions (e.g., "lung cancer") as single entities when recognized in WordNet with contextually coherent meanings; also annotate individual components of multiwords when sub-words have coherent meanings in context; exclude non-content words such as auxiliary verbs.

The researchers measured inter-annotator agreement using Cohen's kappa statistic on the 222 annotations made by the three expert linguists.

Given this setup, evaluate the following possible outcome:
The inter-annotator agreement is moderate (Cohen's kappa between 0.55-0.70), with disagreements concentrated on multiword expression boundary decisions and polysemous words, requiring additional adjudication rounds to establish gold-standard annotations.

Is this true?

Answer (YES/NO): NO